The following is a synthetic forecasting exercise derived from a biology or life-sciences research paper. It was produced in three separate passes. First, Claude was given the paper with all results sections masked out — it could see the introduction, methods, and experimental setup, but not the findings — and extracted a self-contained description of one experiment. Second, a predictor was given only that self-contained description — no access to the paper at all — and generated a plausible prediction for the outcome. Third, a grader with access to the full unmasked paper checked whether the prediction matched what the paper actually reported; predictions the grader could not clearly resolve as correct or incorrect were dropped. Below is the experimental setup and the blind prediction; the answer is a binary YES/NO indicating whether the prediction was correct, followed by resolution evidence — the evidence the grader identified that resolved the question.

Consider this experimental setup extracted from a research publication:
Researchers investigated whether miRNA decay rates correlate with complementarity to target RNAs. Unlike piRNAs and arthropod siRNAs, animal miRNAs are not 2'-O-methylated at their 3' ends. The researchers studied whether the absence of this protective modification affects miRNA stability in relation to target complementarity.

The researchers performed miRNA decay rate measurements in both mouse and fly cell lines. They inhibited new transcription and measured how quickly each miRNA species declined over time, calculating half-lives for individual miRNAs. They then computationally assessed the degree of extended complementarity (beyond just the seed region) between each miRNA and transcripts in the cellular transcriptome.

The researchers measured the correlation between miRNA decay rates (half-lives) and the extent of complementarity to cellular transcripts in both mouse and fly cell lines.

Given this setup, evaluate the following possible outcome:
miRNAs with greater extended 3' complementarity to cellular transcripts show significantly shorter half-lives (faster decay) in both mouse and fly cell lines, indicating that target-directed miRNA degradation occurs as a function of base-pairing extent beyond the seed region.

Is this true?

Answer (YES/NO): YES